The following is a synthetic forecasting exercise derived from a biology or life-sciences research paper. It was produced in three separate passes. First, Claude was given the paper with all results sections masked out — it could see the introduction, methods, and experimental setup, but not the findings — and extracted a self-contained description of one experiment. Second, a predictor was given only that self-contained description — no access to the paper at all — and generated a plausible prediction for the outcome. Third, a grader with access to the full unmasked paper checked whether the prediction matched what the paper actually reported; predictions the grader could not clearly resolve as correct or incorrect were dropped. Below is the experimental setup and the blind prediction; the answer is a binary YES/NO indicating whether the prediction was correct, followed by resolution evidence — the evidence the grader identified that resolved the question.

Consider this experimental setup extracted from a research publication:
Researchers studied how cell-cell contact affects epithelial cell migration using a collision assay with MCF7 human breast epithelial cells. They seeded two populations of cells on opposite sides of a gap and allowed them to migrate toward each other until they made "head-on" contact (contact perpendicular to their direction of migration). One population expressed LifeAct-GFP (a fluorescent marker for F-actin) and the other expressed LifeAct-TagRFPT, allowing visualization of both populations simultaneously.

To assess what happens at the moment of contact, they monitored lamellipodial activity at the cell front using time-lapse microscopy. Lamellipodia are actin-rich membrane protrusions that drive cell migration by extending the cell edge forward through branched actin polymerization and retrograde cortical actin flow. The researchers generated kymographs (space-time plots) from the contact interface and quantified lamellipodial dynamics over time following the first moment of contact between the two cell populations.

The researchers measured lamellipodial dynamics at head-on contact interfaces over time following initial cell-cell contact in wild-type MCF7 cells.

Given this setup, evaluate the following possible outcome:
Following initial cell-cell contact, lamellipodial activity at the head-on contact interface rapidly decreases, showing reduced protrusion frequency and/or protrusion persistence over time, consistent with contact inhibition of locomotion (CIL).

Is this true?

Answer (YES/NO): YES